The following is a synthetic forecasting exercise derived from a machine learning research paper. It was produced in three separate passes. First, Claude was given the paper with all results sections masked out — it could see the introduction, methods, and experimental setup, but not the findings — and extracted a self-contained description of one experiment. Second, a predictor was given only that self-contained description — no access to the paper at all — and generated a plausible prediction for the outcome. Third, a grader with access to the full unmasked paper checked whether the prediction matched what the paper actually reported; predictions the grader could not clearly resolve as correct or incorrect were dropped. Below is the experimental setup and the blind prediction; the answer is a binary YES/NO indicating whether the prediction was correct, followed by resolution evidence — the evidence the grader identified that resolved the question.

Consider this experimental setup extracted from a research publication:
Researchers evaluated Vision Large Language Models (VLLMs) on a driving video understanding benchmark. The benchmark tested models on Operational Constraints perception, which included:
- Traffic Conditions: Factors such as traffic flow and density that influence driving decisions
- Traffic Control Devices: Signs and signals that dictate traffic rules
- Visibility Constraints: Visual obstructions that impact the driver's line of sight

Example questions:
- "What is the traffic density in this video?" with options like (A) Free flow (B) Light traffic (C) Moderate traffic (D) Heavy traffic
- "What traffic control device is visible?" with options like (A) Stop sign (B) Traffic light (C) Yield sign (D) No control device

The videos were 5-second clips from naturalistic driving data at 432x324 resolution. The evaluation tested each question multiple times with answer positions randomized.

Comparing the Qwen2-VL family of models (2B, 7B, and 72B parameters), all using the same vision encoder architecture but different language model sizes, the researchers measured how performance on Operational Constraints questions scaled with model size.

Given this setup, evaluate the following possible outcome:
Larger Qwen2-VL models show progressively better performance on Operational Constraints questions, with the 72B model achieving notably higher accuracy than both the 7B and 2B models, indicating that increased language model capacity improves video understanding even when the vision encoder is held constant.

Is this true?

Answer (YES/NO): YES